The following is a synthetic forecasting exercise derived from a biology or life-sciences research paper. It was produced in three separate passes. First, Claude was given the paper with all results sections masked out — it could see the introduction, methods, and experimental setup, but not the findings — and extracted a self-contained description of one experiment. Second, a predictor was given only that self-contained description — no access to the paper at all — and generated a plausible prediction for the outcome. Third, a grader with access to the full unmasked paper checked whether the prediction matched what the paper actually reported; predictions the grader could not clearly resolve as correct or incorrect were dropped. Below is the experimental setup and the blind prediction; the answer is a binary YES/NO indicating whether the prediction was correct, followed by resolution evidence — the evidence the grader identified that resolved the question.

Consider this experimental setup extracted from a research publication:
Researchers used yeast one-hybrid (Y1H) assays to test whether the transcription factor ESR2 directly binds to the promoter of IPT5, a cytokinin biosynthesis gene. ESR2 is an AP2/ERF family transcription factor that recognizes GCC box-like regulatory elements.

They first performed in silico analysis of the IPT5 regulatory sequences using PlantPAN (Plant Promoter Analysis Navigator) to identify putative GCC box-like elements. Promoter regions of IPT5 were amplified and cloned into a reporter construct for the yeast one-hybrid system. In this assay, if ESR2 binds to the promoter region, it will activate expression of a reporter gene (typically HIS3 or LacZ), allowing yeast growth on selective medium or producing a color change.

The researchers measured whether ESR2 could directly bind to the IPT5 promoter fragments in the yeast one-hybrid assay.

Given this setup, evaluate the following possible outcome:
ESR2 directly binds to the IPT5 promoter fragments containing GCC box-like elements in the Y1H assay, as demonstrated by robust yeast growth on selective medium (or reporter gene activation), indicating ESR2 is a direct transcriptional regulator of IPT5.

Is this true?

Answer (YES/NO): YES